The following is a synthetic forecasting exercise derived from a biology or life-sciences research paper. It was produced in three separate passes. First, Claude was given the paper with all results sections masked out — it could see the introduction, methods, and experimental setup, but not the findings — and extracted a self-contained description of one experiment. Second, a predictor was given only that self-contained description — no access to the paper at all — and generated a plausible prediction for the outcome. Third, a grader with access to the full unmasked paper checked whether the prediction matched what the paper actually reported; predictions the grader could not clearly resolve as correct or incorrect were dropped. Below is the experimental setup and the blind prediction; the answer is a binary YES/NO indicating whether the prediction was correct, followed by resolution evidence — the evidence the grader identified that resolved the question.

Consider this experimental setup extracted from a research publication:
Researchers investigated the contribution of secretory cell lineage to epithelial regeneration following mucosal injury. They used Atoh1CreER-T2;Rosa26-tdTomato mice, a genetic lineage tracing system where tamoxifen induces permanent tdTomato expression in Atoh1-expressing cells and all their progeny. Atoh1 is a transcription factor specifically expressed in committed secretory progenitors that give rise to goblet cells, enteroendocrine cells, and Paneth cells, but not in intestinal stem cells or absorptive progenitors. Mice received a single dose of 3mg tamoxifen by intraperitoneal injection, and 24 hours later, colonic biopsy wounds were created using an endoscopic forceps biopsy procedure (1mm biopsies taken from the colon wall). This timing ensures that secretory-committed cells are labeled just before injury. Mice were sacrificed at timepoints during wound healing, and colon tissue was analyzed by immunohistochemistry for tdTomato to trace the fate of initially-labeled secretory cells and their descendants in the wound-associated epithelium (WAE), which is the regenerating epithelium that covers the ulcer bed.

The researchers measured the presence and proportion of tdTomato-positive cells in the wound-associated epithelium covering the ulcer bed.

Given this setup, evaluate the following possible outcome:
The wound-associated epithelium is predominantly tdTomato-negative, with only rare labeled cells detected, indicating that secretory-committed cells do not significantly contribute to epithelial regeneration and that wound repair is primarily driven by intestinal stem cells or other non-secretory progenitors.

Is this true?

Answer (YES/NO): NO